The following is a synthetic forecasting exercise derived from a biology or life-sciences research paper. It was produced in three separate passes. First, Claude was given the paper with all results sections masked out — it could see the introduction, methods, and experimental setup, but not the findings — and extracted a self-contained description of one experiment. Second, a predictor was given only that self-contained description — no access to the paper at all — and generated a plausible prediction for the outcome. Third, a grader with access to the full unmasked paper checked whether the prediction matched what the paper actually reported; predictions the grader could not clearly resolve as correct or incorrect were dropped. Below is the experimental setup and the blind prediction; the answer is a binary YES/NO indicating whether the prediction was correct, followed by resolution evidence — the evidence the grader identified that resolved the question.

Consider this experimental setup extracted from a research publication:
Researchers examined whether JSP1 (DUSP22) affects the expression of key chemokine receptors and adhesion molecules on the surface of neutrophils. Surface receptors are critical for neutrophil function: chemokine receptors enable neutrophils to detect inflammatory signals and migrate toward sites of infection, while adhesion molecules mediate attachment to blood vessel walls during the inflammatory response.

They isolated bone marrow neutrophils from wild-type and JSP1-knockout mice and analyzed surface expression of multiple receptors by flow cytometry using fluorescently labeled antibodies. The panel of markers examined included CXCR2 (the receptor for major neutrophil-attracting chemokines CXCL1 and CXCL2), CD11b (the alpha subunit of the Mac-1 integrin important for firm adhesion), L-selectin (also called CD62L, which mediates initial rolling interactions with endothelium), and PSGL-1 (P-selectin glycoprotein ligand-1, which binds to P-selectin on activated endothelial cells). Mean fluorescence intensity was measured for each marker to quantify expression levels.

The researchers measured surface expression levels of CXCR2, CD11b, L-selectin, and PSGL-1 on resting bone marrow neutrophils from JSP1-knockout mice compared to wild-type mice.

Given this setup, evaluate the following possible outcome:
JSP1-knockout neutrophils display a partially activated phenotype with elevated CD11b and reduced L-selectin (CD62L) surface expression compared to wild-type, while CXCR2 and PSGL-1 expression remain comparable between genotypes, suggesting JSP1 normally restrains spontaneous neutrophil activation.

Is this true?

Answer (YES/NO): NO